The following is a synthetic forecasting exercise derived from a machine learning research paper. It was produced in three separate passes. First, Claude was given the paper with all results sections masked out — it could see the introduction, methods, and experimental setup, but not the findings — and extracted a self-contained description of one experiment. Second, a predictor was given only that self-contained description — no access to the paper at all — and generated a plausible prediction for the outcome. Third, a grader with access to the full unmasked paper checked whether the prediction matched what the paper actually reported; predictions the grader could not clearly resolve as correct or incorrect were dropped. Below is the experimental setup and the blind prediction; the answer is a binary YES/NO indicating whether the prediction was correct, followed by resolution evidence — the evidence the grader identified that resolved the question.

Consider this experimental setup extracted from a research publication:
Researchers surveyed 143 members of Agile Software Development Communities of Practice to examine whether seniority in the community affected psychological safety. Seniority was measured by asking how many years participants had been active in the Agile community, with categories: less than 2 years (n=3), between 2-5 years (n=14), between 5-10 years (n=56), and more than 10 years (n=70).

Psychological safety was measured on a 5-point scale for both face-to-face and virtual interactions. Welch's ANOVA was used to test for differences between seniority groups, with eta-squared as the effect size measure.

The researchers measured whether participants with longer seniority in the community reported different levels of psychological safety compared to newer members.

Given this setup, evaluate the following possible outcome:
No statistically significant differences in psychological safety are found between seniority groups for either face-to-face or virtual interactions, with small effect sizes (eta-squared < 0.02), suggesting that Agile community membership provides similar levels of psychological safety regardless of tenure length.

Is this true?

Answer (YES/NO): YES